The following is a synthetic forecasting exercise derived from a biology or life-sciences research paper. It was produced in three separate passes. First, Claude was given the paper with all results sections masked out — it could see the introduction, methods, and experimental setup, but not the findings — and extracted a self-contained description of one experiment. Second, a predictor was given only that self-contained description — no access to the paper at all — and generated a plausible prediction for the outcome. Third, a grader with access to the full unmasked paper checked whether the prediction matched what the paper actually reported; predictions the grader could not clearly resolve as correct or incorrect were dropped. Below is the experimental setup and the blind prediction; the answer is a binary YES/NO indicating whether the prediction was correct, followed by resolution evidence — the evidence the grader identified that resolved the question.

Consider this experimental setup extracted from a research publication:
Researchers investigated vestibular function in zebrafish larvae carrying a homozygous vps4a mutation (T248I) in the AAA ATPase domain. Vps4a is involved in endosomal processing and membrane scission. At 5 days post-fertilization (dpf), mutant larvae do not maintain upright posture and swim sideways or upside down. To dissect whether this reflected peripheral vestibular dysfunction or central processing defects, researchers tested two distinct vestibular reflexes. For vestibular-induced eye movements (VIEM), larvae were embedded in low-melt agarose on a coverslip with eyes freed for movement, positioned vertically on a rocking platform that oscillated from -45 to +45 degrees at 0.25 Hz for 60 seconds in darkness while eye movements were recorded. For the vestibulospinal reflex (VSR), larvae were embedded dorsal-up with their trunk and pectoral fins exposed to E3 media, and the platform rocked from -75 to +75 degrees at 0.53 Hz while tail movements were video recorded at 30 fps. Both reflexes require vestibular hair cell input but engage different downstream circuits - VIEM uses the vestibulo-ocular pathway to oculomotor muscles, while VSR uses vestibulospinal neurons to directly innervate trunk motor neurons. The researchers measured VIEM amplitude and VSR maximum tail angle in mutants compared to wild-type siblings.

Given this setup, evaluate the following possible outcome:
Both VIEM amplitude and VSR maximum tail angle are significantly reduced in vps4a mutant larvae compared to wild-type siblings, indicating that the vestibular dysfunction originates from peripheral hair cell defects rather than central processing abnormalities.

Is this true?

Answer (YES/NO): NO